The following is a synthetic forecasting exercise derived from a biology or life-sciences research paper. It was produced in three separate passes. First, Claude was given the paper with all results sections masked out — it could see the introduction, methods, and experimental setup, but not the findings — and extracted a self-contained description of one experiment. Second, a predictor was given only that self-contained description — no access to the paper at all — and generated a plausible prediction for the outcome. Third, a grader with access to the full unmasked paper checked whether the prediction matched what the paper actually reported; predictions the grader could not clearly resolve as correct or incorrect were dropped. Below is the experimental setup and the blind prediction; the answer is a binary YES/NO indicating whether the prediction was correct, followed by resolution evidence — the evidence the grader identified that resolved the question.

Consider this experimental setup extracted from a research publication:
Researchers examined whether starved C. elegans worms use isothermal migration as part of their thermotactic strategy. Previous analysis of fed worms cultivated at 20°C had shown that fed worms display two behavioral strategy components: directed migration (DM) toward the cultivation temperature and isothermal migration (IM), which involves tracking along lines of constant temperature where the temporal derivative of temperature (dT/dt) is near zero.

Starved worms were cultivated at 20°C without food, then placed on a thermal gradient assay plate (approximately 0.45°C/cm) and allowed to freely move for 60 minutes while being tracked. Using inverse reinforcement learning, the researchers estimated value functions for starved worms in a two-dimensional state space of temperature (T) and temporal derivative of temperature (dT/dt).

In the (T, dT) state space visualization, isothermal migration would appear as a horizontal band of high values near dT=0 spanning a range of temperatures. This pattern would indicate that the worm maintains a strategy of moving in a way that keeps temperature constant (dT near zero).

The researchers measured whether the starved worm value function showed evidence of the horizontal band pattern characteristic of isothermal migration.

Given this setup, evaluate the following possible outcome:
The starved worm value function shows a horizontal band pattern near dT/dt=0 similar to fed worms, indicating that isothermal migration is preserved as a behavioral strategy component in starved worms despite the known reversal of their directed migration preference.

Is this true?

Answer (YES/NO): YES